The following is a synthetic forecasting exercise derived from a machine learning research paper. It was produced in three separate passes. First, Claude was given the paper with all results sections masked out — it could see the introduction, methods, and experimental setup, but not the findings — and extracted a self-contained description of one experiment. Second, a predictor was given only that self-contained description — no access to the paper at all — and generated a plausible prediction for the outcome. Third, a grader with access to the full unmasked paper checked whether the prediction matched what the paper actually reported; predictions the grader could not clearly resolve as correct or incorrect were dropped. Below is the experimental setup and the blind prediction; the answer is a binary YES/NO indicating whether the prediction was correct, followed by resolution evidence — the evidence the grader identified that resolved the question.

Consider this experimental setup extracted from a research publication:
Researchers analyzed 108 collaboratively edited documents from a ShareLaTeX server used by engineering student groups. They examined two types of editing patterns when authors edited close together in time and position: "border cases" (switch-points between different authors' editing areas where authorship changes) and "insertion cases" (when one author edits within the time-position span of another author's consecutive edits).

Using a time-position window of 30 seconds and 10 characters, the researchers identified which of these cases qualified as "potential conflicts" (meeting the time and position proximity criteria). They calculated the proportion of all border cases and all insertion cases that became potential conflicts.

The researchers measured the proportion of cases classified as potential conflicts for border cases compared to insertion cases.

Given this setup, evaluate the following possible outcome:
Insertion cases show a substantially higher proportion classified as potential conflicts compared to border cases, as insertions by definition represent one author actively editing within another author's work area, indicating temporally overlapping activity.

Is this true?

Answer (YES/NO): NO